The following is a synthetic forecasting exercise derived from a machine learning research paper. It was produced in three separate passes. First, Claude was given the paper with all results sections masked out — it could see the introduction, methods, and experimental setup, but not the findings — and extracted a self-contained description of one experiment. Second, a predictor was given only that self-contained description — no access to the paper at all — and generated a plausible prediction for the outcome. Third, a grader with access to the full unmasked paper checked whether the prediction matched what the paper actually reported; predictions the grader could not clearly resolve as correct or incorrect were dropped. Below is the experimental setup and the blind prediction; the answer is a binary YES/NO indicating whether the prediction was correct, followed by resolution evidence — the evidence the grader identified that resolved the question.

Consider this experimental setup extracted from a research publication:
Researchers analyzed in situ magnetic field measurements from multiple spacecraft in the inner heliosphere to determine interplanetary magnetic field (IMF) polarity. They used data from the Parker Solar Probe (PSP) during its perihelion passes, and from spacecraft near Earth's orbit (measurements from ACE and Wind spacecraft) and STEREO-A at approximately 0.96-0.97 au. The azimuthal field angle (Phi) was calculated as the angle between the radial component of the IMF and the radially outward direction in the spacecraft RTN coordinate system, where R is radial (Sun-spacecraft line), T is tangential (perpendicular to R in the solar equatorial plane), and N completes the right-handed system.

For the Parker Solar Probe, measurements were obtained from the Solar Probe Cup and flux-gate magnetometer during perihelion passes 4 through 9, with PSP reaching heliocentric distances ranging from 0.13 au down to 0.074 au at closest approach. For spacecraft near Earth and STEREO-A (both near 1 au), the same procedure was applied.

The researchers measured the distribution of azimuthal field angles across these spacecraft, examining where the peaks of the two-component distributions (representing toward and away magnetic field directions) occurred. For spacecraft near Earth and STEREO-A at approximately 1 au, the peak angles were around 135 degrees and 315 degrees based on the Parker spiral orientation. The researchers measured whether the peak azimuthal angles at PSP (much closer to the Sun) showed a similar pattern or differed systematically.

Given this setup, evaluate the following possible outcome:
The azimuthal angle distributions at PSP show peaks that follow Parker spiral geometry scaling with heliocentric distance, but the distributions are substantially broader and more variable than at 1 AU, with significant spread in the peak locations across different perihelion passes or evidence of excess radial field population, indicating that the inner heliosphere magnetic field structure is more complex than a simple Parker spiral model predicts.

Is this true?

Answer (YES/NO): NO